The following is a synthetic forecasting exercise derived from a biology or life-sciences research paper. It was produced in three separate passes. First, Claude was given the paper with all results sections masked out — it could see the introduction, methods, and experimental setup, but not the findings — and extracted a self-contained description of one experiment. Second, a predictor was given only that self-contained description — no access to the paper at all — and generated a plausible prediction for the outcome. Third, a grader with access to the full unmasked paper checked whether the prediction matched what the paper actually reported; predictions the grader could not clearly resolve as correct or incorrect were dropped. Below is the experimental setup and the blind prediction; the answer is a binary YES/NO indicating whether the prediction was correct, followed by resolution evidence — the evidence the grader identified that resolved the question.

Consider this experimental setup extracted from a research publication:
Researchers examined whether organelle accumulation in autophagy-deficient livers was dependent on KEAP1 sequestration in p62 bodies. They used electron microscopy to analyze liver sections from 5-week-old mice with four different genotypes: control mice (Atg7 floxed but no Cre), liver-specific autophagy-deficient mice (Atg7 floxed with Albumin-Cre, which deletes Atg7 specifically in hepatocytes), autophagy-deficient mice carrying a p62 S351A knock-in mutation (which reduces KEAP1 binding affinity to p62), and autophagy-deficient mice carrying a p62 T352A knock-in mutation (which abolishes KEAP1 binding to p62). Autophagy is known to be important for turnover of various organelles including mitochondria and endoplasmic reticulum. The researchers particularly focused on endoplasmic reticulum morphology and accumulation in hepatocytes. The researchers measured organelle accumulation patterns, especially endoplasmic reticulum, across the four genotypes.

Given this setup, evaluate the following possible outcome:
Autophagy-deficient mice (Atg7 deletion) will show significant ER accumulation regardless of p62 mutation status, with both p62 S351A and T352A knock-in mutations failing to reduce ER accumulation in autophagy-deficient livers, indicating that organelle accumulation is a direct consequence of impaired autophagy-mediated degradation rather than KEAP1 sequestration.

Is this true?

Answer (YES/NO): YES